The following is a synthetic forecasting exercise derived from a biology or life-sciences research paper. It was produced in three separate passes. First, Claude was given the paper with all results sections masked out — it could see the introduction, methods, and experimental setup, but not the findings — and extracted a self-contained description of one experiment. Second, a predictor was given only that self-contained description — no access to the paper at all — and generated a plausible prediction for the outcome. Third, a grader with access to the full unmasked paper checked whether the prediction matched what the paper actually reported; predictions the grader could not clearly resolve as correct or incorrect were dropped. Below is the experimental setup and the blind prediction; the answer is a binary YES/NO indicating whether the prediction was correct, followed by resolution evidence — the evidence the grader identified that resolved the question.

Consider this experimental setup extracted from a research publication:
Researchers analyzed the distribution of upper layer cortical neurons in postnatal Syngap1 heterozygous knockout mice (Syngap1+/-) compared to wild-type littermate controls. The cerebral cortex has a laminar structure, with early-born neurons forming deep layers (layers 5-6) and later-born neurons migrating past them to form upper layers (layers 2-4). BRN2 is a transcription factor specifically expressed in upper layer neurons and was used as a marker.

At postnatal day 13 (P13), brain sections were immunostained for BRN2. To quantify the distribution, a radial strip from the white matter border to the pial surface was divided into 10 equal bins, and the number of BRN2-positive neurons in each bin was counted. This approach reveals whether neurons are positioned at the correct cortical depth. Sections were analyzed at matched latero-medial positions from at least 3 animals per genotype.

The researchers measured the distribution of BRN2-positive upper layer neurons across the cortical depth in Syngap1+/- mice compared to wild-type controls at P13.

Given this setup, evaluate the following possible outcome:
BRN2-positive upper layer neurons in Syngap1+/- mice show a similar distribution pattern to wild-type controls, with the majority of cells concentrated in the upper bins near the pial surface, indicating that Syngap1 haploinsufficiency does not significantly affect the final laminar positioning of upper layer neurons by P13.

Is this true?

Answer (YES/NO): NO